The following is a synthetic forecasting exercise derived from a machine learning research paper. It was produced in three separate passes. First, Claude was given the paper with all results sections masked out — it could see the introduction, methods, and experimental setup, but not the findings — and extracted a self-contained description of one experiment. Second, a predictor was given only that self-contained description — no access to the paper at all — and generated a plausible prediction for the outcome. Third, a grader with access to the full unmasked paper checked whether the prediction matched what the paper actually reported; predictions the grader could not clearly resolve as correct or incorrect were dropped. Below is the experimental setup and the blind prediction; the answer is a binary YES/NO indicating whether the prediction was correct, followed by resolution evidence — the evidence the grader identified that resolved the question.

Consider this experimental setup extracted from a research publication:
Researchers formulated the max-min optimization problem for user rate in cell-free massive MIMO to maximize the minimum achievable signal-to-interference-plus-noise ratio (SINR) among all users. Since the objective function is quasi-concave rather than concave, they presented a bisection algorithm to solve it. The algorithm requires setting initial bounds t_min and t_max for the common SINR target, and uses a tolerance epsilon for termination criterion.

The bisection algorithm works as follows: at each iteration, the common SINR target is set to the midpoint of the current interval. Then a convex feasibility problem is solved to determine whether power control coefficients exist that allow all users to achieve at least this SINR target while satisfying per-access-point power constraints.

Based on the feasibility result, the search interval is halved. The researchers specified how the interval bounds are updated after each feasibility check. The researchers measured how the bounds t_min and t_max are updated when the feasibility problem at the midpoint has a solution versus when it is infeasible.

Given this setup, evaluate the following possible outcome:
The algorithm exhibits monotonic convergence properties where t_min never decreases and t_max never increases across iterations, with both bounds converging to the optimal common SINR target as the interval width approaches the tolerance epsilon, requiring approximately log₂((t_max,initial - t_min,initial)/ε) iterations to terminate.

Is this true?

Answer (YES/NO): NO